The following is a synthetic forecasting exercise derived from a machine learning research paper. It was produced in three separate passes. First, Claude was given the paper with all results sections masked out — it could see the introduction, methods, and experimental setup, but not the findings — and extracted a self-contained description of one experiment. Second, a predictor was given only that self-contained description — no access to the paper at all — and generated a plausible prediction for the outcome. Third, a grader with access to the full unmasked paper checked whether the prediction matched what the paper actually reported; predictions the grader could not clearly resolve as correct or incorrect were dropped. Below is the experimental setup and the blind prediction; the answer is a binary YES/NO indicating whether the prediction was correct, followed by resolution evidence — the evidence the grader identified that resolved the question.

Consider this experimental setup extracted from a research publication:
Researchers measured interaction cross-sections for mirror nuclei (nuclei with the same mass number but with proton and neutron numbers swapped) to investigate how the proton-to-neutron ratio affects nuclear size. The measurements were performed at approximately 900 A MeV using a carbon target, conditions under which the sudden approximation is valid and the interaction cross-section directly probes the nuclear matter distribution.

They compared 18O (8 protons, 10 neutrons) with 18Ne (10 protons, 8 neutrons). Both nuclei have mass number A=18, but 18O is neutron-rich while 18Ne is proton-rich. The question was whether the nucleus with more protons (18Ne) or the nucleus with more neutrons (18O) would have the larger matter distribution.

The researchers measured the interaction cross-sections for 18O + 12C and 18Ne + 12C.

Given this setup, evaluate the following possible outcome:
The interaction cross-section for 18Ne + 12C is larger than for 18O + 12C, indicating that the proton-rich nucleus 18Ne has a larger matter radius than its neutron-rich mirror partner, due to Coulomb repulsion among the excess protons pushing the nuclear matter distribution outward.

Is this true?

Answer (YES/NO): YES